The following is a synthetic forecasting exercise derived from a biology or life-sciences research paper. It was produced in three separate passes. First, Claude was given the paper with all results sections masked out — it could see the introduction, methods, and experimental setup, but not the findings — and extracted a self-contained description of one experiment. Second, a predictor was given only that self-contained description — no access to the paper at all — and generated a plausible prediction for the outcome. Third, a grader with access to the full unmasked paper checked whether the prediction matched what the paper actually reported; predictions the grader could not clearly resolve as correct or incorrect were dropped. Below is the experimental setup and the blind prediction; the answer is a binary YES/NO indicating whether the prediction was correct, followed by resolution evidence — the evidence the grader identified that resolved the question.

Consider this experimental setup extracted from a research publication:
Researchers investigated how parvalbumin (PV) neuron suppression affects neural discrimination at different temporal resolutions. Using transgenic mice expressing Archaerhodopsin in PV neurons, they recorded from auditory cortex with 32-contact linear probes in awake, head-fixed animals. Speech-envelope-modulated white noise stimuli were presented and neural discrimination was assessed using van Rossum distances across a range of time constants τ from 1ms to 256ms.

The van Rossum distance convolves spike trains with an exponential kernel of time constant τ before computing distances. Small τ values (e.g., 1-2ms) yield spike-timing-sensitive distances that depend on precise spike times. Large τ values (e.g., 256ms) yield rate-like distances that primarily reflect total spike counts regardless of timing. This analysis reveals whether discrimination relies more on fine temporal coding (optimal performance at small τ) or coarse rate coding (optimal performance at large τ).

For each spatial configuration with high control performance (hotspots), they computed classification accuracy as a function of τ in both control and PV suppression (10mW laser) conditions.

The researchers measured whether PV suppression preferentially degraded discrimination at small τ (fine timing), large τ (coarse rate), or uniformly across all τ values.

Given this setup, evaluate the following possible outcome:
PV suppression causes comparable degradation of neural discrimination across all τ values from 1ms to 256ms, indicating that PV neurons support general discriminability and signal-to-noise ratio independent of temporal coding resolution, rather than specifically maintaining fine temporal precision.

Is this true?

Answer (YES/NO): YES